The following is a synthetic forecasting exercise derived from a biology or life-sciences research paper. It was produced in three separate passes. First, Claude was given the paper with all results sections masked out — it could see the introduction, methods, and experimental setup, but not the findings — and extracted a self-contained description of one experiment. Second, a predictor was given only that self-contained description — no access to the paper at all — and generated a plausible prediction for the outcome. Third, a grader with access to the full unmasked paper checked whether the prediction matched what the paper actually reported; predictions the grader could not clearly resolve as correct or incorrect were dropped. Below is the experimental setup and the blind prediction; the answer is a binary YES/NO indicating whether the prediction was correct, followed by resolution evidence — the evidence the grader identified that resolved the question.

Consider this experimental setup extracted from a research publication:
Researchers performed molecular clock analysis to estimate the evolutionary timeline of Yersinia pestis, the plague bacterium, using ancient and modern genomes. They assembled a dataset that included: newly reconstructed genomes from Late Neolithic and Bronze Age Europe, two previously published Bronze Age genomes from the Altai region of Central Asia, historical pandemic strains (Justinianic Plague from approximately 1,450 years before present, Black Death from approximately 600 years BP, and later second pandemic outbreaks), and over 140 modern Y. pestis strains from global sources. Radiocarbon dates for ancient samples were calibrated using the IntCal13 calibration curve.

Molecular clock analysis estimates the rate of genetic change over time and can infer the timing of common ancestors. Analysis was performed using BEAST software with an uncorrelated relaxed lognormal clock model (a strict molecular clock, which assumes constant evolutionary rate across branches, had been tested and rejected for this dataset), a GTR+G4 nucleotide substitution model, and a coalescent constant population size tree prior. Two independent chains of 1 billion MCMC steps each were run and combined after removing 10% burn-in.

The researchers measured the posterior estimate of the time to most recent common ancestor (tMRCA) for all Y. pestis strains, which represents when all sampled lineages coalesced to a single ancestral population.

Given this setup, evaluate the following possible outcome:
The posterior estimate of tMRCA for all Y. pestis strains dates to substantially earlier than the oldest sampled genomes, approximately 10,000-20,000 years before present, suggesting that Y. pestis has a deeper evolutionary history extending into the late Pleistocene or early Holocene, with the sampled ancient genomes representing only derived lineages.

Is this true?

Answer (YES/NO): NO